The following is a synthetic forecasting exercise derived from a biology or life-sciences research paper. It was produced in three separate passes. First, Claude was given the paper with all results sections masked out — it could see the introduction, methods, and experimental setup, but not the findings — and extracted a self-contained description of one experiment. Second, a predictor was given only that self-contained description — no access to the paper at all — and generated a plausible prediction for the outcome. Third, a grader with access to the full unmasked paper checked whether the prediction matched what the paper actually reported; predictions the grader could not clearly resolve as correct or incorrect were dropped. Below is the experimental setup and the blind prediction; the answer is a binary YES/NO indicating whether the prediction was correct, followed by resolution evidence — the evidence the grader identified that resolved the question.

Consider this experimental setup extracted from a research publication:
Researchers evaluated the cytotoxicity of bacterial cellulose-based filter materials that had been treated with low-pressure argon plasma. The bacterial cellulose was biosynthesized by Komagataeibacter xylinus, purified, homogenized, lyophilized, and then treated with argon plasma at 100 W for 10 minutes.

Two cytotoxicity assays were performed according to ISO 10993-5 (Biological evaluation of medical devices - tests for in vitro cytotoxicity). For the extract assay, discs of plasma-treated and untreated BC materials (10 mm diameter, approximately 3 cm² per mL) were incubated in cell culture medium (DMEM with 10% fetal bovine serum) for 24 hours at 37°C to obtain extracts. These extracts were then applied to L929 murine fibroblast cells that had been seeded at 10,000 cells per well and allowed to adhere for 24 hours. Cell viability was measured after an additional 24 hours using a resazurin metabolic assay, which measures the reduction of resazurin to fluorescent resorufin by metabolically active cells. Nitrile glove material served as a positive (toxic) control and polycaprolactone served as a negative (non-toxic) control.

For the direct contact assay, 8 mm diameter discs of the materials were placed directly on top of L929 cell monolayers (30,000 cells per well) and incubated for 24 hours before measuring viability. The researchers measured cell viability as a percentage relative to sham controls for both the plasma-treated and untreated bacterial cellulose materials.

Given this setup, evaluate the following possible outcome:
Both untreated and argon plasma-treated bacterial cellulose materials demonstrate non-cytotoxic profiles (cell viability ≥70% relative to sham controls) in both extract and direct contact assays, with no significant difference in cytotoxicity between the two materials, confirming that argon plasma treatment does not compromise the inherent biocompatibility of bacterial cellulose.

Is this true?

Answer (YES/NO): YES